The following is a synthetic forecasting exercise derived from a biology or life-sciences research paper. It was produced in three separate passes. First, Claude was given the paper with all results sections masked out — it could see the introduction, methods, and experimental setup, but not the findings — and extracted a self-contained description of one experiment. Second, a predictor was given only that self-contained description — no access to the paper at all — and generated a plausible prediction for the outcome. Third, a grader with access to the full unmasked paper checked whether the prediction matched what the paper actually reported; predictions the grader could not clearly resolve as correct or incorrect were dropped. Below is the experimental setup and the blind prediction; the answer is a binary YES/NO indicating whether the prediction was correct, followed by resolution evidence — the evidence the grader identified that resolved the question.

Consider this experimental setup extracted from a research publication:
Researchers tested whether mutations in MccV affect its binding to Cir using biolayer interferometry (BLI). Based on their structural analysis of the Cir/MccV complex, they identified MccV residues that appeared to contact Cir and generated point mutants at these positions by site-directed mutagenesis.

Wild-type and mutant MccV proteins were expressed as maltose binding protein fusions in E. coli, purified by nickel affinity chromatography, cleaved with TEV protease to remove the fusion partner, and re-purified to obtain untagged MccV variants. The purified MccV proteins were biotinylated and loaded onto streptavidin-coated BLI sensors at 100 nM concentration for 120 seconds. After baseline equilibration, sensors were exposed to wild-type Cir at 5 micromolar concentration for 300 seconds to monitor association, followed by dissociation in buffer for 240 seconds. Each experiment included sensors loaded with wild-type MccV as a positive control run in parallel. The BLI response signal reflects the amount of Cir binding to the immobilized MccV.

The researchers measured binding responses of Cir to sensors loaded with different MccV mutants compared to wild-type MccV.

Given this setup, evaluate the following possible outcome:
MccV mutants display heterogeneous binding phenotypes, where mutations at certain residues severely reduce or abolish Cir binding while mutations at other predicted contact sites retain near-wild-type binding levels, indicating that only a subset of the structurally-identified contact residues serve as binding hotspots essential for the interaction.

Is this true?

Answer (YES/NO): NO